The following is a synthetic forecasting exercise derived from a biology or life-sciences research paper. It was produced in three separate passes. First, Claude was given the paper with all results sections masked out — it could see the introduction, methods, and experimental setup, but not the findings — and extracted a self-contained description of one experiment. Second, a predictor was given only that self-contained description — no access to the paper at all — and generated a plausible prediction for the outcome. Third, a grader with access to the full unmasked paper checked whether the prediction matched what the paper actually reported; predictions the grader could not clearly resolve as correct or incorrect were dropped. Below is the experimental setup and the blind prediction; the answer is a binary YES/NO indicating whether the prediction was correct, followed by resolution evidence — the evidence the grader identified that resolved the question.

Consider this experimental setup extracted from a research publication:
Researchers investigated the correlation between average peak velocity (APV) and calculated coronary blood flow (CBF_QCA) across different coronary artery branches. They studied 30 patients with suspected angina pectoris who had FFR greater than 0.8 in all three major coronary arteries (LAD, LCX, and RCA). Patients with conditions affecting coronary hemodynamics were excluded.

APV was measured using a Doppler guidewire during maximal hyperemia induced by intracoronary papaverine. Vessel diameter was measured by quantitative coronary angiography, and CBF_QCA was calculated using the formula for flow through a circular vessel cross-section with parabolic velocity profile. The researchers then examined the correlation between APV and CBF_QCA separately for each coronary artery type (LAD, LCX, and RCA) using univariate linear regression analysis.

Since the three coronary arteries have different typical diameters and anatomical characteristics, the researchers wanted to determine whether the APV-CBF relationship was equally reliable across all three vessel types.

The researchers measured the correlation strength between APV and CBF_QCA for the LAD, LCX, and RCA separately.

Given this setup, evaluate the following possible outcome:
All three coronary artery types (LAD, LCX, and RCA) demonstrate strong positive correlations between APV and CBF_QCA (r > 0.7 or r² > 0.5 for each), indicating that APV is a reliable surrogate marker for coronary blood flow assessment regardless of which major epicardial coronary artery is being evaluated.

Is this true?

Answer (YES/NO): NO